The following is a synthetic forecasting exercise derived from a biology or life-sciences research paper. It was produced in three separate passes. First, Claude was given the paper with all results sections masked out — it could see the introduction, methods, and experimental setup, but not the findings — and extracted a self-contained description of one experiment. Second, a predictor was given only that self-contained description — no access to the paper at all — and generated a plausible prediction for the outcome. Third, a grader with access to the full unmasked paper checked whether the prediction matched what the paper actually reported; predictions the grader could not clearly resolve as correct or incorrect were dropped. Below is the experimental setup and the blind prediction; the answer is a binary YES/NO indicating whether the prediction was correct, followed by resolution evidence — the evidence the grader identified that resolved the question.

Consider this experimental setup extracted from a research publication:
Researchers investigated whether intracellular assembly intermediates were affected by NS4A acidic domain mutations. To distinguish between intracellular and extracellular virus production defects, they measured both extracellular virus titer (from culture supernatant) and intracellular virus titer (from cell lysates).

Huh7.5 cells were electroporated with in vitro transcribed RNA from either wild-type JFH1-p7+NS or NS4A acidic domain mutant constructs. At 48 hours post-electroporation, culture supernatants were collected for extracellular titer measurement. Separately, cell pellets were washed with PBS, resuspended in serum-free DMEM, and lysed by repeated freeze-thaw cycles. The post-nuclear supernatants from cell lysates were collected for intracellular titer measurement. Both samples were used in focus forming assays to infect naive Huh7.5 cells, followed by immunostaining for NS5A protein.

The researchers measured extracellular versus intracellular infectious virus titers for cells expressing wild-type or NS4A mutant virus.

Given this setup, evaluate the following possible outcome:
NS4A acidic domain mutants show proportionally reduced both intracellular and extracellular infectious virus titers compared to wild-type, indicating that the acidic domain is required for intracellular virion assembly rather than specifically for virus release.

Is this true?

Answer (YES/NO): YES